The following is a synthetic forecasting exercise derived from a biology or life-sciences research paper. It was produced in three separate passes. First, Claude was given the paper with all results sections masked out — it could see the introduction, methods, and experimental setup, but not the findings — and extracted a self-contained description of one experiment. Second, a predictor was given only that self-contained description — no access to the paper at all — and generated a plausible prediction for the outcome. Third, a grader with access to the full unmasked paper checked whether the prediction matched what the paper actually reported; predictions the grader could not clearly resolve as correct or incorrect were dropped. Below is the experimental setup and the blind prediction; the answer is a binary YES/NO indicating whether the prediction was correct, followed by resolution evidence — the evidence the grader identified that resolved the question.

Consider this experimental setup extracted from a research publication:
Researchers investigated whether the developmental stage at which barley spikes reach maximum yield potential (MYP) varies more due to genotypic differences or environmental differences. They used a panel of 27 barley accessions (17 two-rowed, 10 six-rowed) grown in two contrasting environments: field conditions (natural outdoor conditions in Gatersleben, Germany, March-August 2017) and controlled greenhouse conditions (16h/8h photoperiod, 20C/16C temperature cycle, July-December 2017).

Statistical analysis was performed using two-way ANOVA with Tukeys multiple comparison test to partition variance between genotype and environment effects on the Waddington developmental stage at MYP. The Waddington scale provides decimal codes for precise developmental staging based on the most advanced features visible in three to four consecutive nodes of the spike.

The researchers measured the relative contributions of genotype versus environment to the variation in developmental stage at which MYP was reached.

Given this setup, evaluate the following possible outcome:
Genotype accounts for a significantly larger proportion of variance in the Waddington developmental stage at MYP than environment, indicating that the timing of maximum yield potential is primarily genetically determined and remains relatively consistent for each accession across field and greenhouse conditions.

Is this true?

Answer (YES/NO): NO